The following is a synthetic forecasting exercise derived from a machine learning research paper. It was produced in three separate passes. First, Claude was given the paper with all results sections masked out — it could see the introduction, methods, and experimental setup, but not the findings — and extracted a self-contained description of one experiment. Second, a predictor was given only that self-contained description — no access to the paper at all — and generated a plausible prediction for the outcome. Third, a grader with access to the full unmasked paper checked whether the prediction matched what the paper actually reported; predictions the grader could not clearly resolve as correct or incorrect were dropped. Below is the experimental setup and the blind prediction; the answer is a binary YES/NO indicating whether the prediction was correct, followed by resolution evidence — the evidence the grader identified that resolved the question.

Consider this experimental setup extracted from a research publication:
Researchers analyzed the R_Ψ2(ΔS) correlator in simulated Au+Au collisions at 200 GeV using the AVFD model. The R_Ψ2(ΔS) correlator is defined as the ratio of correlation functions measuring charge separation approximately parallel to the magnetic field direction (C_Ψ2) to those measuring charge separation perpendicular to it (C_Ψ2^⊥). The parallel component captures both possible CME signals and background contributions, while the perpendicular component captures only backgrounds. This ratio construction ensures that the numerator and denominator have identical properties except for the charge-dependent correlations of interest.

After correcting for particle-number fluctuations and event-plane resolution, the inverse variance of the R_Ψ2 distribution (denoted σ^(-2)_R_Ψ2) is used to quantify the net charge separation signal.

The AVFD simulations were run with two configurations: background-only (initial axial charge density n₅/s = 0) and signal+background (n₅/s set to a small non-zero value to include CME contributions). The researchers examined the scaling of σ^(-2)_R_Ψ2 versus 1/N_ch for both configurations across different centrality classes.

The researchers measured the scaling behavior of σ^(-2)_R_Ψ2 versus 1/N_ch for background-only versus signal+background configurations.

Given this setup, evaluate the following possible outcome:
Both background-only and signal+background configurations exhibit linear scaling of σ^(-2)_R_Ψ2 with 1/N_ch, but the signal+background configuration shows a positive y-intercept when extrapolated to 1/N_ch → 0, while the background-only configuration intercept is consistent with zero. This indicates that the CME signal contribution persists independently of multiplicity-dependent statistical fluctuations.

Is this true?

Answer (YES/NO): NO